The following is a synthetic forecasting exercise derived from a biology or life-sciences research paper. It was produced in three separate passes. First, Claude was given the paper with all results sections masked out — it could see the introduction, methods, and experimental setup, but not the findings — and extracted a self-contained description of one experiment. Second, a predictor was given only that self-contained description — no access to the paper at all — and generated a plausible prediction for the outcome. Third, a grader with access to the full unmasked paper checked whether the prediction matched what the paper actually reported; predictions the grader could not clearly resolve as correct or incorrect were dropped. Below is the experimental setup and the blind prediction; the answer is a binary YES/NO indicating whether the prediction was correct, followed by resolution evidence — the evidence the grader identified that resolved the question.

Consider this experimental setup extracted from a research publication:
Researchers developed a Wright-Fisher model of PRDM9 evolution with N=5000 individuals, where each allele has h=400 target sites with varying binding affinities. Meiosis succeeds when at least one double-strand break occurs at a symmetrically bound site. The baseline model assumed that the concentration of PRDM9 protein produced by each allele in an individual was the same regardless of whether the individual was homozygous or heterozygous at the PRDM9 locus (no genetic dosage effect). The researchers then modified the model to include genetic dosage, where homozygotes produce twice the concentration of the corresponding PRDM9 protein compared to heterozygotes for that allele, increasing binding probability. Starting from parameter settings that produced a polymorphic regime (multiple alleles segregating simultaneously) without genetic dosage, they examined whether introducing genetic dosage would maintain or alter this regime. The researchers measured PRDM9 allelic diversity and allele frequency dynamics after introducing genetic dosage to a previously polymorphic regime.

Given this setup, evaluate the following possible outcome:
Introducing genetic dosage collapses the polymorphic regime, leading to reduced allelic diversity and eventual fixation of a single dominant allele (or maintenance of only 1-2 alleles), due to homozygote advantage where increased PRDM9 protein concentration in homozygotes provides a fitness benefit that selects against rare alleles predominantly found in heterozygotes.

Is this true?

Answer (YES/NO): YES